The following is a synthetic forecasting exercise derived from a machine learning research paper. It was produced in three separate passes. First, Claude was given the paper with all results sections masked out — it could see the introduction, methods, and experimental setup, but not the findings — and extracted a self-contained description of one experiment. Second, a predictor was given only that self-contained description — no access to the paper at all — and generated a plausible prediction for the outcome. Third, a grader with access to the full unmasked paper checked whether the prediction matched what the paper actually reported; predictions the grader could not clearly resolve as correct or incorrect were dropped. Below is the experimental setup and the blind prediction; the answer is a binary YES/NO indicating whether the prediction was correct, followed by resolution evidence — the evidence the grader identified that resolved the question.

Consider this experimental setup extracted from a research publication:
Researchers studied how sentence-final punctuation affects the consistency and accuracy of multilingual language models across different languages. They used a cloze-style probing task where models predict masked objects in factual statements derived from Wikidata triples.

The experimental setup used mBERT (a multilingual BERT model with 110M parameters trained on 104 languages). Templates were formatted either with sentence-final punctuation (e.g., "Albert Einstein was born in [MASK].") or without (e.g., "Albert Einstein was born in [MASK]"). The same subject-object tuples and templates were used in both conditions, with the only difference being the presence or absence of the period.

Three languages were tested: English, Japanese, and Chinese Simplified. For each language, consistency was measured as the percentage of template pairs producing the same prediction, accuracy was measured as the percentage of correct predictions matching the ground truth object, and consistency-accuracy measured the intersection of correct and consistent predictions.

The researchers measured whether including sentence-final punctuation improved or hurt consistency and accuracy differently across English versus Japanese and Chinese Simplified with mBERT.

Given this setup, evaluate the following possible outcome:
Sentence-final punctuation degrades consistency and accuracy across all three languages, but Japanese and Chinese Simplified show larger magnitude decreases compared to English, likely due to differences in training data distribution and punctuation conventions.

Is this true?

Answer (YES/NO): NO